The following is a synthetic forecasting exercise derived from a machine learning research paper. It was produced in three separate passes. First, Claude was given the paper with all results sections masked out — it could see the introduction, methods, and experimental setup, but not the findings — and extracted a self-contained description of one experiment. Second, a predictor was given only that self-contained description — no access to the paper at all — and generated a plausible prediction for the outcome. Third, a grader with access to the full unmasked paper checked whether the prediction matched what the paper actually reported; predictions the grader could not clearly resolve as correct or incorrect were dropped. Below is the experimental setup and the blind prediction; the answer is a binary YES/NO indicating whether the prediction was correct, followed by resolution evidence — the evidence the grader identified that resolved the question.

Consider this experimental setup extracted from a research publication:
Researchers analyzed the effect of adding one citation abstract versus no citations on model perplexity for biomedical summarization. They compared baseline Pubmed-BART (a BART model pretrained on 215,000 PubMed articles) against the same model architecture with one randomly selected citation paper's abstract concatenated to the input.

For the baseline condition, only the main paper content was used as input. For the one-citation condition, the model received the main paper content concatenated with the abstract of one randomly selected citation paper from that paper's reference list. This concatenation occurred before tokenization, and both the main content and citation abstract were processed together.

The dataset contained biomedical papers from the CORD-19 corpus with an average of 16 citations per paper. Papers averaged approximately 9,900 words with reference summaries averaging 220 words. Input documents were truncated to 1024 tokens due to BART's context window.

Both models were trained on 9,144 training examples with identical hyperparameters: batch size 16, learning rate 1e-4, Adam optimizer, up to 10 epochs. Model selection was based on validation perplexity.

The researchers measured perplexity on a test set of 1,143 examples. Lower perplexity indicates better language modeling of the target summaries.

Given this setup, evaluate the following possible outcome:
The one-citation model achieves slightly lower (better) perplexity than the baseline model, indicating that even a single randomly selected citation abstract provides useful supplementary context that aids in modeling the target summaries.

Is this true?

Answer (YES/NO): NO